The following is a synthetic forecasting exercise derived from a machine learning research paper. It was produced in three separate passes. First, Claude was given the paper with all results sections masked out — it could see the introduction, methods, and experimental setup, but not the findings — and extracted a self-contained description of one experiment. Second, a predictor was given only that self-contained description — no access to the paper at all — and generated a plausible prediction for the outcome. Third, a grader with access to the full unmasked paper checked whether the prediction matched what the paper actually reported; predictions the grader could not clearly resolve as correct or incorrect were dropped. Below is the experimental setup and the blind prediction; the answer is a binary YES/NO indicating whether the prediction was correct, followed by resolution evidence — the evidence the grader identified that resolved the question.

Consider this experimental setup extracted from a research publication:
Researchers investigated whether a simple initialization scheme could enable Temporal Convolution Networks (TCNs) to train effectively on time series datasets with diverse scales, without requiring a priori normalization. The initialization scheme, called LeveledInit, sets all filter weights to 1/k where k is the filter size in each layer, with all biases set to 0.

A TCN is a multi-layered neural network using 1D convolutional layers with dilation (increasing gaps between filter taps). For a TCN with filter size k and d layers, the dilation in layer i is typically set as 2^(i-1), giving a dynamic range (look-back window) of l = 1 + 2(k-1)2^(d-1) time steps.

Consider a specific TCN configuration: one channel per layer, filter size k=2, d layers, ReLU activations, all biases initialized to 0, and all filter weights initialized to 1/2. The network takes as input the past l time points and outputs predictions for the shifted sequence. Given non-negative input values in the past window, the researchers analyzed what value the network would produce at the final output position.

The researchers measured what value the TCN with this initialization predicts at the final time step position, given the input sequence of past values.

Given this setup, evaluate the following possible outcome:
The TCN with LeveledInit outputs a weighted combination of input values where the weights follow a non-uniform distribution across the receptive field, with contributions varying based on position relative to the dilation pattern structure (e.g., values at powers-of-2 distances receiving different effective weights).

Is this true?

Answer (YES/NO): NO